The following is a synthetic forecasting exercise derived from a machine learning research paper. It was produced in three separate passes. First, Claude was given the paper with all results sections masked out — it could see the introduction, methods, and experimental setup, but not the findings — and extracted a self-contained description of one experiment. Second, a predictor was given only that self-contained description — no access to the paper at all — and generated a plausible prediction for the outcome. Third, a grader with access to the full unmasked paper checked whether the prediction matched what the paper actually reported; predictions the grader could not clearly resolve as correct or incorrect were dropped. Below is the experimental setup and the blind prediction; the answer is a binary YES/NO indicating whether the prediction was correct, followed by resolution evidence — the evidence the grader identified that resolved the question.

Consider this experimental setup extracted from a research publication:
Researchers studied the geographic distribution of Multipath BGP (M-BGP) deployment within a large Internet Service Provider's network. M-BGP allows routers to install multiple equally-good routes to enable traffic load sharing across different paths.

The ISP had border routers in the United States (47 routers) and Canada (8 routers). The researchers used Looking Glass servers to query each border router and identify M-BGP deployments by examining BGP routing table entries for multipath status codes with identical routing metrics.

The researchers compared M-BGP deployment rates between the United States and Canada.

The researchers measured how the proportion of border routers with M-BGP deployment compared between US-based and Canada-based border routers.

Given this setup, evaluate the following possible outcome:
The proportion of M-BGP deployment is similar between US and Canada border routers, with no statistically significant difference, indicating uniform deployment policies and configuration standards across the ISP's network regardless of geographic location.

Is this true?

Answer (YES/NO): NO